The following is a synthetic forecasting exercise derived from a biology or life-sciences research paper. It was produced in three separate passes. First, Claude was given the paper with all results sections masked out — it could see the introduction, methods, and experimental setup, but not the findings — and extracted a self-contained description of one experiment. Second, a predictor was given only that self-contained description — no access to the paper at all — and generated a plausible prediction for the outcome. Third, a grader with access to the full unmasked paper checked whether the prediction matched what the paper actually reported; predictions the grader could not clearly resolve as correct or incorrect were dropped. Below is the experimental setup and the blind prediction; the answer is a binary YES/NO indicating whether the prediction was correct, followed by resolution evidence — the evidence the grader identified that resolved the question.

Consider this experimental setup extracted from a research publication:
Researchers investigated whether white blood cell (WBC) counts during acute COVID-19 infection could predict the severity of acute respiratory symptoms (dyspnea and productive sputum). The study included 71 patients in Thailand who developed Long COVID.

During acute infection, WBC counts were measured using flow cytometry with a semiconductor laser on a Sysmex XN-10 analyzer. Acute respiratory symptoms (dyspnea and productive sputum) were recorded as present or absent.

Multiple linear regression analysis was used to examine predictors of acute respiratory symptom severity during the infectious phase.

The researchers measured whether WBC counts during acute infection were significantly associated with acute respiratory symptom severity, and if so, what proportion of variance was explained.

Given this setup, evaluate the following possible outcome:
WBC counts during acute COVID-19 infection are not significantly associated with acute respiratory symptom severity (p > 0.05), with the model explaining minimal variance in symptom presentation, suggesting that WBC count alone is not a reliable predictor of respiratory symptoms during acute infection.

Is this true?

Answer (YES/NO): NO